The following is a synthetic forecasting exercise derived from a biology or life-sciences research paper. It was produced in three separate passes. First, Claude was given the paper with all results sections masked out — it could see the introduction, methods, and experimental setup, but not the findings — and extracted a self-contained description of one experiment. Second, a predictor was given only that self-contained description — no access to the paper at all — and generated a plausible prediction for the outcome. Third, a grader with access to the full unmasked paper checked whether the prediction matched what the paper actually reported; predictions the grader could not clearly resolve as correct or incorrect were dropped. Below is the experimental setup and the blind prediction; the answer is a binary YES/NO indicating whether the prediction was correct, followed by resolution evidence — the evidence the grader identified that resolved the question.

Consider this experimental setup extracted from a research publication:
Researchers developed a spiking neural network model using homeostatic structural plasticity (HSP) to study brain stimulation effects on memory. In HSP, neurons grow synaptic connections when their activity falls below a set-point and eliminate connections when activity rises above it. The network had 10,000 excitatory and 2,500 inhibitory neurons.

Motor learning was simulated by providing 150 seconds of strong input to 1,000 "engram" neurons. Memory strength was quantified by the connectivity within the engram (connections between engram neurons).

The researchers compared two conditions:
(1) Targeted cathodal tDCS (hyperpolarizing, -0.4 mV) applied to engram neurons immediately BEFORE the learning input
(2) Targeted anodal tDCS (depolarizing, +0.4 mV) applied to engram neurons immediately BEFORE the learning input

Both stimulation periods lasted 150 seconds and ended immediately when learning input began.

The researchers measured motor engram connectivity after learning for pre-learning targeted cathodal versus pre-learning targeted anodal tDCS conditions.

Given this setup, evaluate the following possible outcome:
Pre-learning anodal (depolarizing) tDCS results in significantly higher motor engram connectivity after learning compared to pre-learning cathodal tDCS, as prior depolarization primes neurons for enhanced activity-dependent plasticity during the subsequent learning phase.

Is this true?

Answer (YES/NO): NO